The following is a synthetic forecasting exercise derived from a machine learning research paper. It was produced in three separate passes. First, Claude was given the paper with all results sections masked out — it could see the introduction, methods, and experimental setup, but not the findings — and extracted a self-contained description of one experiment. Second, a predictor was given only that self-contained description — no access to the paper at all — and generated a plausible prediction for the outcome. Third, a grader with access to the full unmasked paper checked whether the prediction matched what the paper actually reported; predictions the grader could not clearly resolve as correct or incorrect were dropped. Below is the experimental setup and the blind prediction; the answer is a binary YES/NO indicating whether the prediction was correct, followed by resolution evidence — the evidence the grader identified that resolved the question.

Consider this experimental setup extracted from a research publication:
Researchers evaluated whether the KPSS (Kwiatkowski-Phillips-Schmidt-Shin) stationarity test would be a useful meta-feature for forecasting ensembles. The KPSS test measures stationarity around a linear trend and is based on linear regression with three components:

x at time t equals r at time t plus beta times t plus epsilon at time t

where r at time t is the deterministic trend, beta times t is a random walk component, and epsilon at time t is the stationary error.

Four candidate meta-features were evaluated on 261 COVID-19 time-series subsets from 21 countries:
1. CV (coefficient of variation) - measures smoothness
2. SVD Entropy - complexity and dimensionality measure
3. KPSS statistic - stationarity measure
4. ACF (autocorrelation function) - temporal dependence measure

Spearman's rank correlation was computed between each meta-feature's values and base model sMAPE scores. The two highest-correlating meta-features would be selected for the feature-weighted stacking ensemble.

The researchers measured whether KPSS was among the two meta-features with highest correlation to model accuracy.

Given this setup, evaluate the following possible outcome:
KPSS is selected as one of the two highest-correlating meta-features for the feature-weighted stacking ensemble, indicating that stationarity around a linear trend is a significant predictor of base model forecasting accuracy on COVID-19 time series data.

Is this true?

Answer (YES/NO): YES